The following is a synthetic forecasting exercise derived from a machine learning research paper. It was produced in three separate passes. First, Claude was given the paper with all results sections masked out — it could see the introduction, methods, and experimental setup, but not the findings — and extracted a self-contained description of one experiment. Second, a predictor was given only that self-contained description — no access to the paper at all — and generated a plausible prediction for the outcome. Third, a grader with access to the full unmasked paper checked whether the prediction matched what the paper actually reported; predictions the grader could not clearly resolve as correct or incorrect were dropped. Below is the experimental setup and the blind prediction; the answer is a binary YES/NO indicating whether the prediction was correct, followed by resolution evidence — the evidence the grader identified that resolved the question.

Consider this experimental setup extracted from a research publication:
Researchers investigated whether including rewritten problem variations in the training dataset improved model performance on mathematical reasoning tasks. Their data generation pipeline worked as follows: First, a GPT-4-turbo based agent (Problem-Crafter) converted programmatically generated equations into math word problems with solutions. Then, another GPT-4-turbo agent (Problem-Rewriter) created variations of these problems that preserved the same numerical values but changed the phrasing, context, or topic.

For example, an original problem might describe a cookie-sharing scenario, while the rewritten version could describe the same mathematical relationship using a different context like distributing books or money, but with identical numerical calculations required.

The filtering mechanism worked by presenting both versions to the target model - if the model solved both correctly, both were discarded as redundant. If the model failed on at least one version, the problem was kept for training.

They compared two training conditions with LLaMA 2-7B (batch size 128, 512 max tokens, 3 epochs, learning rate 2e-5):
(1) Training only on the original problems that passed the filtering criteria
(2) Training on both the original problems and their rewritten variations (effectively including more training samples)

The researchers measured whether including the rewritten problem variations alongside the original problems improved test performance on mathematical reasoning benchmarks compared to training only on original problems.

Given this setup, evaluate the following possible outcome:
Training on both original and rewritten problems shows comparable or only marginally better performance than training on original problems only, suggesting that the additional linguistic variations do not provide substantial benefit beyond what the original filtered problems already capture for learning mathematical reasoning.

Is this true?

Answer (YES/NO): YES